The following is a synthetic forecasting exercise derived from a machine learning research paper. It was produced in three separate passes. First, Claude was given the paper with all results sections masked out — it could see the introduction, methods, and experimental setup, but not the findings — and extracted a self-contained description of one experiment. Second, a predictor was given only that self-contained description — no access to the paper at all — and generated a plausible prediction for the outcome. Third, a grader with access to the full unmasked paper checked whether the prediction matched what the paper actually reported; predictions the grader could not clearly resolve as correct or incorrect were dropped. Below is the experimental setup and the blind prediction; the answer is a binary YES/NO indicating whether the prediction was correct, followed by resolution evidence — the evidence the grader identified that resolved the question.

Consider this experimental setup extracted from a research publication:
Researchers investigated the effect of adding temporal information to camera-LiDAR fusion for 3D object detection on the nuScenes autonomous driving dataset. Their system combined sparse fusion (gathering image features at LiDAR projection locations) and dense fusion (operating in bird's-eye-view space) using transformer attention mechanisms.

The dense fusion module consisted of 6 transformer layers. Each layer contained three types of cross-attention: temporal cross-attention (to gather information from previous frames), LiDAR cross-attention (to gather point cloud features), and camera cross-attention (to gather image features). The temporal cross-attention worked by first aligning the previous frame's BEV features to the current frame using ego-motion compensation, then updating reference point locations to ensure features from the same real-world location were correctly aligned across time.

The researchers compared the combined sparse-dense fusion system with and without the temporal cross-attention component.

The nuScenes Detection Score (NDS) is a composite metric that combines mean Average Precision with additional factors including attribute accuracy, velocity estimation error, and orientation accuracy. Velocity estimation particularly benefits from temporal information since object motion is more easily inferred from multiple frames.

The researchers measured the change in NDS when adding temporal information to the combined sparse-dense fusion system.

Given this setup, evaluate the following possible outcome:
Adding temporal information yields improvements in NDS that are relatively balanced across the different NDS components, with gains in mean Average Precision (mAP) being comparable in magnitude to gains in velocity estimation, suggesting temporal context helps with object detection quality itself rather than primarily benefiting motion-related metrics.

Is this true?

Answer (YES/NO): NO